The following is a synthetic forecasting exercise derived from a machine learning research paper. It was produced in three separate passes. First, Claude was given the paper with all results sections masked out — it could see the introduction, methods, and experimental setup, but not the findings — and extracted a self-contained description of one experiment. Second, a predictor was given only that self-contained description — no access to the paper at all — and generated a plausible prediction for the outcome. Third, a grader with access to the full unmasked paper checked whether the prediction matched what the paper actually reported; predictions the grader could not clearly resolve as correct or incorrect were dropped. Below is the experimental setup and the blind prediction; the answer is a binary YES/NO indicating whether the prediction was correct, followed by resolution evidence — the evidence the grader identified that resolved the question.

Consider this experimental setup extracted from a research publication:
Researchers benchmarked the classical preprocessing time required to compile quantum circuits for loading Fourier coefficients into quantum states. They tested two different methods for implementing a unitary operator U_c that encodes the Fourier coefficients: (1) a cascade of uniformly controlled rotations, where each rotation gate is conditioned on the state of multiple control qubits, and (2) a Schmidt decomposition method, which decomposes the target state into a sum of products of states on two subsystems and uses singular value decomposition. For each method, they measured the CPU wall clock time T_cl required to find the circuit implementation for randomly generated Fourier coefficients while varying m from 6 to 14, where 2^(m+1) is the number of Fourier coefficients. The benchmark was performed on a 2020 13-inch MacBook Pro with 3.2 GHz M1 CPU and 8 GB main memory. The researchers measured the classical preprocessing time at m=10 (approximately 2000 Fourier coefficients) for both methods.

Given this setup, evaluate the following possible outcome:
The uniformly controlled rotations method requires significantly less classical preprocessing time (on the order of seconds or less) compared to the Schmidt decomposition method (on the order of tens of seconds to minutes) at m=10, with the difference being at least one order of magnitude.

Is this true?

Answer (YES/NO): NO